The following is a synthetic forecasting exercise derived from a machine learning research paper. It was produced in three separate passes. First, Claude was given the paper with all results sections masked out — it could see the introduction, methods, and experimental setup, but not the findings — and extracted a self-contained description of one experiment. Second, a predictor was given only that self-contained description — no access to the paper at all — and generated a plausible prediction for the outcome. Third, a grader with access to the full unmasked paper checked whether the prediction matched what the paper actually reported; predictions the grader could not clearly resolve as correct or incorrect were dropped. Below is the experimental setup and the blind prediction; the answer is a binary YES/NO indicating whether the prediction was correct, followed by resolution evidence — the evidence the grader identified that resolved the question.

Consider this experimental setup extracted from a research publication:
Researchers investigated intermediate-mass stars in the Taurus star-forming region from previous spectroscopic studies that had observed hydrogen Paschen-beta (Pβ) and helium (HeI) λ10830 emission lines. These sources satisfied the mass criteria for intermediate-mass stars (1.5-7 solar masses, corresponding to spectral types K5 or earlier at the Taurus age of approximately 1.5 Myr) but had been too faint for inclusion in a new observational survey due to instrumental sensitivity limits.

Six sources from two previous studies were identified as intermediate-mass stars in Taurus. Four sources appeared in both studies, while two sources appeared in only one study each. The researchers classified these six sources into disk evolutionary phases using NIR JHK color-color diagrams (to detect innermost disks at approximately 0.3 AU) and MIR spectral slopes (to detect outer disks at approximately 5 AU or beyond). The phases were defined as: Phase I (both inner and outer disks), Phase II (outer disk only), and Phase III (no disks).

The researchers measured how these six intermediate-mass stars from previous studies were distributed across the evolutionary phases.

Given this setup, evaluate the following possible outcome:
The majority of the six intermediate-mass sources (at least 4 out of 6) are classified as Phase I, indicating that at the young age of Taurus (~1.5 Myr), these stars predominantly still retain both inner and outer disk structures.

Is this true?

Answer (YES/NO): YES